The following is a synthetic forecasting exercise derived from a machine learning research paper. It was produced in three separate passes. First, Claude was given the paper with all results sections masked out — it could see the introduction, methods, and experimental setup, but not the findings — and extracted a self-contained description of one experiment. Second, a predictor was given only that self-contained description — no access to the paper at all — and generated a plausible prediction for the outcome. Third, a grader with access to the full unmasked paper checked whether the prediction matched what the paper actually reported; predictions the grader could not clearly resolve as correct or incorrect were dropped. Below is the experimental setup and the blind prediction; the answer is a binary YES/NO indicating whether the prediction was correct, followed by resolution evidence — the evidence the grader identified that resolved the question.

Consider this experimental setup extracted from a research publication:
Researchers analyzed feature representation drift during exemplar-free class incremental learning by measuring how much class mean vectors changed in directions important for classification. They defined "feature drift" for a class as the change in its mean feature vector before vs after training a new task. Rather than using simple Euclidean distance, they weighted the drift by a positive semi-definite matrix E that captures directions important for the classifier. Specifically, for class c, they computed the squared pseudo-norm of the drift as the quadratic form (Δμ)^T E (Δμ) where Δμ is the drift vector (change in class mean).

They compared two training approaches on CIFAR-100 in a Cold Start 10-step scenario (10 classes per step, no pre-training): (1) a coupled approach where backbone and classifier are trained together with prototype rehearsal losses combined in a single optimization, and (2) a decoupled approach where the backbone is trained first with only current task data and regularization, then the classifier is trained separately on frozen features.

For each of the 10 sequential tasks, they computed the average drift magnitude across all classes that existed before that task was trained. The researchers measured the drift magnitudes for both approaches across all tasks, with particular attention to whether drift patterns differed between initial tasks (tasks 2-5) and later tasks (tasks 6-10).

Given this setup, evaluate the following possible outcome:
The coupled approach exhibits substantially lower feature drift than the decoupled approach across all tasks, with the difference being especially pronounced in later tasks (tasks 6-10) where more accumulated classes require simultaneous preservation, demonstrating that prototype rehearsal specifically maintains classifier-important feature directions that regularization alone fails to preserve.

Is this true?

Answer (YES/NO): NO